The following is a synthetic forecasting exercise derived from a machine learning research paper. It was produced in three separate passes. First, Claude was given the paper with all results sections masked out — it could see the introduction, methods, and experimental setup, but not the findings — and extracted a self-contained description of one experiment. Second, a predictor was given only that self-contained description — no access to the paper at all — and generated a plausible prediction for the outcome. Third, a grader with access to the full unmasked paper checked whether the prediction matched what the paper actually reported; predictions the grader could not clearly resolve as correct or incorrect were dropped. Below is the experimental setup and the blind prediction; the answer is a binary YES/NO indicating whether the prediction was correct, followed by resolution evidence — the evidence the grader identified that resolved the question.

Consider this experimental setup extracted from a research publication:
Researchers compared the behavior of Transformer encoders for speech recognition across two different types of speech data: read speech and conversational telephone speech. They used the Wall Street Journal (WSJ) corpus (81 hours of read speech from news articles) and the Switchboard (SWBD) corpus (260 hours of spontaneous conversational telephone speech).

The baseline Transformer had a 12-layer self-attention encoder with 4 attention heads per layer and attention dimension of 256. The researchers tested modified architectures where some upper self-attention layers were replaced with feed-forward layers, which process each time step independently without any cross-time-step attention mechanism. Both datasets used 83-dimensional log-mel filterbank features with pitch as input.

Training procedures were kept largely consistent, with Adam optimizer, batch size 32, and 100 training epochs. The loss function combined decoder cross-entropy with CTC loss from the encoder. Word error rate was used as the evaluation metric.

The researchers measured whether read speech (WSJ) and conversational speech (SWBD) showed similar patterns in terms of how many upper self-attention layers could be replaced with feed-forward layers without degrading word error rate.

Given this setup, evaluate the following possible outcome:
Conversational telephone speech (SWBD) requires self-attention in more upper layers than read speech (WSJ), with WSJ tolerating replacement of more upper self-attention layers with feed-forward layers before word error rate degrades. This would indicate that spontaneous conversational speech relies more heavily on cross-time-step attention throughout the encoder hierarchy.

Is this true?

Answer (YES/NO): NO